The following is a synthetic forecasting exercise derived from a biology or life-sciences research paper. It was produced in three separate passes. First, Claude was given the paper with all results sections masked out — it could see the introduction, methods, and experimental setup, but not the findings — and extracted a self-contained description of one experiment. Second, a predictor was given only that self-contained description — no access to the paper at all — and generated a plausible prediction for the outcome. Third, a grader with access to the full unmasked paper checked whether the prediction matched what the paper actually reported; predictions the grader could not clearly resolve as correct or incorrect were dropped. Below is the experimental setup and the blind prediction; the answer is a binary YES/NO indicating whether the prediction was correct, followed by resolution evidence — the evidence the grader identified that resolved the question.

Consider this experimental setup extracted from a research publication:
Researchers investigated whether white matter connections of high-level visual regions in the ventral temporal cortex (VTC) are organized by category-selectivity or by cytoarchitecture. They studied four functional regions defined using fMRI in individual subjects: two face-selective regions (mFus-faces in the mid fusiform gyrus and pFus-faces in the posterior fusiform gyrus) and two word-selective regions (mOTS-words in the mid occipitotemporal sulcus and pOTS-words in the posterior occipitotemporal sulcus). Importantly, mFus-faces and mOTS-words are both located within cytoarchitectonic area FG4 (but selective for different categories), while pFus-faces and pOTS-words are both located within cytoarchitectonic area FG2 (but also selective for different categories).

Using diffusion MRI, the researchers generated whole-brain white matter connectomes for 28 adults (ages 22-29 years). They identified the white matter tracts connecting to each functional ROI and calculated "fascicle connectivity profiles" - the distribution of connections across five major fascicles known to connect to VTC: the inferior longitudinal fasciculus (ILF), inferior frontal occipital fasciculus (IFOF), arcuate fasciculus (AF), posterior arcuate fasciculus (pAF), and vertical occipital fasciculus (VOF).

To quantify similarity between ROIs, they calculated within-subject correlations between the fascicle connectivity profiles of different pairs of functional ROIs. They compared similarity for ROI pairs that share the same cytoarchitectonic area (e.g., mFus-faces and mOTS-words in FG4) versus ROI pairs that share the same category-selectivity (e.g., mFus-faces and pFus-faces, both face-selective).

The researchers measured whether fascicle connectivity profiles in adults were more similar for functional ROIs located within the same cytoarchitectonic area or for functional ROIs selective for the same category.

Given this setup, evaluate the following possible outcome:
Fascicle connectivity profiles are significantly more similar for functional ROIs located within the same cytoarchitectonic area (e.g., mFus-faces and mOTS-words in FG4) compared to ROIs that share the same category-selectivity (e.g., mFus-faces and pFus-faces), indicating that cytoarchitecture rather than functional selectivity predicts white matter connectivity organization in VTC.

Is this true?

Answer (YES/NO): YES